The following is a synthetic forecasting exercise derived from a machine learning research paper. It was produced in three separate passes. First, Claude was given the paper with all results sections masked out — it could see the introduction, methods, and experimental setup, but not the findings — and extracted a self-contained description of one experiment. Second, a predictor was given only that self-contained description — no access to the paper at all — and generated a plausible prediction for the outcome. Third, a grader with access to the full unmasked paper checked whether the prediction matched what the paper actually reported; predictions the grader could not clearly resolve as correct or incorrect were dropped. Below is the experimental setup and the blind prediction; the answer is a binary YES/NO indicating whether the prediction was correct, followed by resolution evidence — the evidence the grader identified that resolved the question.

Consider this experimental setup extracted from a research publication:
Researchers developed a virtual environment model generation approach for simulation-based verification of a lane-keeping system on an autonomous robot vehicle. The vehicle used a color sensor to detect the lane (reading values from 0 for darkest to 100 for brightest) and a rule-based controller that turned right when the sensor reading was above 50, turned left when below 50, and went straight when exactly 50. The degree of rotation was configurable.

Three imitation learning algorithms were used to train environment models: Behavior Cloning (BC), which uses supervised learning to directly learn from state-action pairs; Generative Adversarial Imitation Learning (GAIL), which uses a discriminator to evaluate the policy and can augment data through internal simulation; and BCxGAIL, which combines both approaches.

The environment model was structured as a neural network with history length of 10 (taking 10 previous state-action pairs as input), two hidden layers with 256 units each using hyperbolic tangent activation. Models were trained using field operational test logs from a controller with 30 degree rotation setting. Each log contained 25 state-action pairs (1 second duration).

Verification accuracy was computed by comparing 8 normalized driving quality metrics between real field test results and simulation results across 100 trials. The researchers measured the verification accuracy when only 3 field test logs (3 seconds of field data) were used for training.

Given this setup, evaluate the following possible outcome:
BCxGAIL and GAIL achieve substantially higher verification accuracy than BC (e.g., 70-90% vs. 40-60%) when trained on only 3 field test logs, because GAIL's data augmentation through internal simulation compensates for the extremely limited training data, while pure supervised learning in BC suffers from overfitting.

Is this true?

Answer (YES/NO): NO